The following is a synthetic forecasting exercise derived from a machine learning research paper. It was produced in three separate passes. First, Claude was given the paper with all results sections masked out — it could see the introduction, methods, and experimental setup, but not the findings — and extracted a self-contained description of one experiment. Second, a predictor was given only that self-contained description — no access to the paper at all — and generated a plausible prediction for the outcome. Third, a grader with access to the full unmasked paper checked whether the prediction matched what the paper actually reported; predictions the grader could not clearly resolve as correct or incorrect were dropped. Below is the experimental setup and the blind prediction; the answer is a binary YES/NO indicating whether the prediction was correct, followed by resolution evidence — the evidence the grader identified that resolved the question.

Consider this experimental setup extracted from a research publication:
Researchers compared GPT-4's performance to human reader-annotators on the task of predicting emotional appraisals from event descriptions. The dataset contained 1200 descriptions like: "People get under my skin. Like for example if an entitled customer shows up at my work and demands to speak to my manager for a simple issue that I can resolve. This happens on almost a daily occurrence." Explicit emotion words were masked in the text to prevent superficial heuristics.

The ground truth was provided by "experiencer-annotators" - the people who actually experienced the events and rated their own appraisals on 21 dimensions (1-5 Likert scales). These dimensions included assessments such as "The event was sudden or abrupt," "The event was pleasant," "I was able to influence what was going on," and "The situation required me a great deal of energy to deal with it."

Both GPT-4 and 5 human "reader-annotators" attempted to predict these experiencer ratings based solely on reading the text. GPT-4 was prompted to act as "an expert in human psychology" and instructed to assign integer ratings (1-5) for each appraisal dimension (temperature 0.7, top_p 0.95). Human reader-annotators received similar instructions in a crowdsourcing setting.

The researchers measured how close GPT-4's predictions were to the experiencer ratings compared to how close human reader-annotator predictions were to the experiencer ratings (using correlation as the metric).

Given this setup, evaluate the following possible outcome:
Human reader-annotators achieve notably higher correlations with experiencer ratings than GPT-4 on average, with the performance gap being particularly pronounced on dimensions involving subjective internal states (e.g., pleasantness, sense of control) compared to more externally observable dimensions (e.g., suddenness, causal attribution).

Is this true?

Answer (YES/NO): NO